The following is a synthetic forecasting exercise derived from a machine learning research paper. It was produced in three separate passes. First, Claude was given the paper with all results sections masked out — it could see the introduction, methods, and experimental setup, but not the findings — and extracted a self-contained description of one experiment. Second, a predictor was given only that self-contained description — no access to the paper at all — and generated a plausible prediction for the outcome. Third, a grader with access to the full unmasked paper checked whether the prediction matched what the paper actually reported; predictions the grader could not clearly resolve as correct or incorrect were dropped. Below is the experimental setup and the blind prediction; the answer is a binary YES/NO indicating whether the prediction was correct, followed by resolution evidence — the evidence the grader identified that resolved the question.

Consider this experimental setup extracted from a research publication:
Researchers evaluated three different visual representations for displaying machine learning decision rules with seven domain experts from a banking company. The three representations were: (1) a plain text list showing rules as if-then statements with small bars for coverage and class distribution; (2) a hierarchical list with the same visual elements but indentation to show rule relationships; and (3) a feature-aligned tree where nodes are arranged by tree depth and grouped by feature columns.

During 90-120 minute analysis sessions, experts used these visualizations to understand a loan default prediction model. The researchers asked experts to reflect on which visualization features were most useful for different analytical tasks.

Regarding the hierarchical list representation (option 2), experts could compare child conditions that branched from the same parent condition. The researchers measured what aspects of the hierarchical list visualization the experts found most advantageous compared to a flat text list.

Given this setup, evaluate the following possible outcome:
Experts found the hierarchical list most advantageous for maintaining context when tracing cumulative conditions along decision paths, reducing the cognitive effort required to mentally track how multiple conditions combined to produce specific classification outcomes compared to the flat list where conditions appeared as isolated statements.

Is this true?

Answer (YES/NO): NO